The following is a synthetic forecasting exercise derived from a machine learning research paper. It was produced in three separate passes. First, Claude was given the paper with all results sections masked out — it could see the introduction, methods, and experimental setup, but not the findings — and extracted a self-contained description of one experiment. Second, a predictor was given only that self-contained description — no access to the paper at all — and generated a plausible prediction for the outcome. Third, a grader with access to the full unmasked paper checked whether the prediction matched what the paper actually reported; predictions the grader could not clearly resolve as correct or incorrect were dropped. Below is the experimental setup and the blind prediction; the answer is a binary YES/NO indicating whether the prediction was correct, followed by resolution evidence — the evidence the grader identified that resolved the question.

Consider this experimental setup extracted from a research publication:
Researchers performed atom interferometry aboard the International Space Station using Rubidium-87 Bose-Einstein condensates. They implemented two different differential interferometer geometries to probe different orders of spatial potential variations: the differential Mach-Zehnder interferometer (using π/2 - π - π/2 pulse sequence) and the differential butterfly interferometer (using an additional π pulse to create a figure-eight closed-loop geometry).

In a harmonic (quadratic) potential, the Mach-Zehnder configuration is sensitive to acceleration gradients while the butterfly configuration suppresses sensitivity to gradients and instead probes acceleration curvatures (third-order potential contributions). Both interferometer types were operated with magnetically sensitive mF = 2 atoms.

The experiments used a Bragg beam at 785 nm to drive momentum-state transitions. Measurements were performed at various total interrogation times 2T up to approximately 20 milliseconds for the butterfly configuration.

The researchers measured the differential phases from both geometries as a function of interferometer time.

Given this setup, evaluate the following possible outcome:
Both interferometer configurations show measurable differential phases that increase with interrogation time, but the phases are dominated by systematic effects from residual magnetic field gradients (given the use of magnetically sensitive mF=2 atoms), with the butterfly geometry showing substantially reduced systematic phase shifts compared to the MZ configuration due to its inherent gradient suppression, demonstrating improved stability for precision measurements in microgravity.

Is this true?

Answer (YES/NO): NO